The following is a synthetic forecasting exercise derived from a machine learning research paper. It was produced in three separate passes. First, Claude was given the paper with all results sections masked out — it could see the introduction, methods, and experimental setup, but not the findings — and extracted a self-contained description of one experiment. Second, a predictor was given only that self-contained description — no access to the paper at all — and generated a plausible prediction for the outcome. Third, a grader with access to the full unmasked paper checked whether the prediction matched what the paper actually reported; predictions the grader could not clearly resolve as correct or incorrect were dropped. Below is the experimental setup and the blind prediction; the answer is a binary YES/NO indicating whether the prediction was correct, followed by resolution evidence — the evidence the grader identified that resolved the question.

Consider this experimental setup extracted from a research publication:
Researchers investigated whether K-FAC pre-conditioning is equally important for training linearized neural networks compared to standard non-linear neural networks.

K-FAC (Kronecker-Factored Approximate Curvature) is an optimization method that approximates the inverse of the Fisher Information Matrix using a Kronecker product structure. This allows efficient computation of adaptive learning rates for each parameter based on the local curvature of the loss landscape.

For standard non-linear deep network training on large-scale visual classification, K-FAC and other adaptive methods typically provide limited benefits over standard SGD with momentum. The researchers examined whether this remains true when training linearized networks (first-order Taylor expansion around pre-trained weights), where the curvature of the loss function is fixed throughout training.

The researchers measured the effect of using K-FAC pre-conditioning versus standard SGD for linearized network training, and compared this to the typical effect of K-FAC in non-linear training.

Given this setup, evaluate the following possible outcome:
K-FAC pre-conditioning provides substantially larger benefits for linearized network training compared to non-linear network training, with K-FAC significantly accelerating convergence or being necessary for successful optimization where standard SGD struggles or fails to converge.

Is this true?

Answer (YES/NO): YES